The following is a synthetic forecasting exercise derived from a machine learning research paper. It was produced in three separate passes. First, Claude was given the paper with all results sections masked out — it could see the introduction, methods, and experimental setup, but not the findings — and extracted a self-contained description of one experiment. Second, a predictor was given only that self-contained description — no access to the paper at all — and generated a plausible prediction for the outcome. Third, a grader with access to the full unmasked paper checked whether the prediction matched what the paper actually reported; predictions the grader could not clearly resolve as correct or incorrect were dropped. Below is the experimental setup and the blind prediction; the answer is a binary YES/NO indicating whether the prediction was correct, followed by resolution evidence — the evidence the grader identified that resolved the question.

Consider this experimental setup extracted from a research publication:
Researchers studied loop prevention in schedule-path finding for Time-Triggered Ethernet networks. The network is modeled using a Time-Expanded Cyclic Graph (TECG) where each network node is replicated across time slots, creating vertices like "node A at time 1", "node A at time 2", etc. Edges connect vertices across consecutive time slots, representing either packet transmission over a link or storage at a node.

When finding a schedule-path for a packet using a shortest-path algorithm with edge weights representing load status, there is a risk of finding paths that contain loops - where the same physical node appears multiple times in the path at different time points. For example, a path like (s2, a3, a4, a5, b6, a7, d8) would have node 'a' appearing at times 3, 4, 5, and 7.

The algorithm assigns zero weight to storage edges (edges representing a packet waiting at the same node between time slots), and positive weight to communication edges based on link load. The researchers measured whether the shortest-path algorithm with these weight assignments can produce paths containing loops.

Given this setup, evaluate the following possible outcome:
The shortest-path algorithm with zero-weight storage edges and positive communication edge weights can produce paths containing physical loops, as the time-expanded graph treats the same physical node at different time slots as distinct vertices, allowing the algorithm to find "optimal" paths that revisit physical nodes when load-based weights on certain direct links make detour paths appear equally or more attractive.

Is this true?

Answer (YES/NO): NO